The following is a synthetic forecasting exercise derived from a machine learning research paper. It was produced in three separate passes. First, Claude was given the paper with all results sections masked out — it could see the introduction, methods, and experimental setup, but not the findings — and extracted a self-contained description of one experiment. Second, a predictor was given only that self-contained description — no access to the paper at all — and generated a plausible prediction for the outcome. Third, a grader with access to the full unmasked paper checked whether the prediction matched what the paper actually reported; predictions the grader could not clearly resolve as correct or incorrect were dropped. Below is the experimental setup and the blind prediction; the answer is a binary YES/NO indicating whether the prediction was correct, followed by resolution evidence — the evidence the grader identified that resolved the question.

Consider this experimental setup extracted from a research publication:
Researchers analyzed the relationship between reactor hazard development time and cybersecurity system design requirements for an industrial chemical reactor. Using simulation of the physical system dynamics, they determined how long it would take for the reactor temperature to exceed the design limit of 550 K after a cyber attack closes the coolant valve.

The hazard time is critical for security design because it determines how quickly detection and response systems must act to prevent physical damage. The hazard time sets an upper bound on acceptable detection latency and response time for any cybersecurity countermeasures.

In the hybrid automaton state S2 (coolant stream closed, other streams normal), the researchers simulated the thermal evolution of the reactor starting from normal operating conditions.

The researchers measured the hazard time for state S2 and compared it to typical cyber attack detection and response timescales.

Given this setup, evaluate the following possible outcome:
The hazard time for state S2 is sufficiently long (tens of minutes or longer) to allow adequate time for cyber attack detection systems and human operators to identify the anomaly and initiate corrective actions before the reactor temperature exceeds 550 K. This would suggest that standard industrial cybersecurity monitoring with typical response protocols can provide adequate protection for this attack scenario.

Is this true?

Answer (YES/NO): NO